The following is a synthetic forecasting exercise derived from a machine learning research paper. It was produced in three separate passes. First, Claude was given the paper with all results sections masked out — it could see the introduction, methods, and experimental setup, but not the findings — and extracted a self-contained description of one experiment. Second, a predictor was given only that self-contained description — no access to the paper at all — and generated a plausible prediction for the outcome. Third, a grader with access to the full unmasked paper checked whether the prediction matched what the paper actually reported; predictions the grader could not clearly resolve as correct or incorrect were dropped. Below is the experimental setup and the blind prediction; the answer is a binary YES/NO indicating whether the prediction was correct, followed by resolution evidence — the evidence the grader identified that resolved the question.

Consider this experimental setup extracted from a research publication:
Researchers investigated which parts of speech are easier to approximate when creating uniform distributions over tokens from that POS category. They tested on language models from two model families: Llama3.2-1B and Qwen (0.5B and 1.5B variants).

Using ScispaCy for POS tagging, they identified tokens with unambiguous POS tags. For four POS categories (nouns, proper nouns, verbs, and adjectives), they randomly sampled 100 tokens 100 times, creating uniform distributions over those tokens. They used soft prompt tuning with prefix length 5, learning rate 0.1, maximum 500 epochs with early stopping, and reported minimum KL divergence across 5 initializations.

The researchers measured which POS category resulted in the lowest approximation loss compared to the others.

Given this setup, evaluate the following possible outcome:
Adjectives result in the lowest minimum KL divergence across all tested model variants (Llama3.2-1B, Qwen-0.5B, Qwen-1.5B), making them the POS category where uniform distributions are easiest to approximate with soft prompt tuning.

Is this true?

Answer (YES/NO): YES